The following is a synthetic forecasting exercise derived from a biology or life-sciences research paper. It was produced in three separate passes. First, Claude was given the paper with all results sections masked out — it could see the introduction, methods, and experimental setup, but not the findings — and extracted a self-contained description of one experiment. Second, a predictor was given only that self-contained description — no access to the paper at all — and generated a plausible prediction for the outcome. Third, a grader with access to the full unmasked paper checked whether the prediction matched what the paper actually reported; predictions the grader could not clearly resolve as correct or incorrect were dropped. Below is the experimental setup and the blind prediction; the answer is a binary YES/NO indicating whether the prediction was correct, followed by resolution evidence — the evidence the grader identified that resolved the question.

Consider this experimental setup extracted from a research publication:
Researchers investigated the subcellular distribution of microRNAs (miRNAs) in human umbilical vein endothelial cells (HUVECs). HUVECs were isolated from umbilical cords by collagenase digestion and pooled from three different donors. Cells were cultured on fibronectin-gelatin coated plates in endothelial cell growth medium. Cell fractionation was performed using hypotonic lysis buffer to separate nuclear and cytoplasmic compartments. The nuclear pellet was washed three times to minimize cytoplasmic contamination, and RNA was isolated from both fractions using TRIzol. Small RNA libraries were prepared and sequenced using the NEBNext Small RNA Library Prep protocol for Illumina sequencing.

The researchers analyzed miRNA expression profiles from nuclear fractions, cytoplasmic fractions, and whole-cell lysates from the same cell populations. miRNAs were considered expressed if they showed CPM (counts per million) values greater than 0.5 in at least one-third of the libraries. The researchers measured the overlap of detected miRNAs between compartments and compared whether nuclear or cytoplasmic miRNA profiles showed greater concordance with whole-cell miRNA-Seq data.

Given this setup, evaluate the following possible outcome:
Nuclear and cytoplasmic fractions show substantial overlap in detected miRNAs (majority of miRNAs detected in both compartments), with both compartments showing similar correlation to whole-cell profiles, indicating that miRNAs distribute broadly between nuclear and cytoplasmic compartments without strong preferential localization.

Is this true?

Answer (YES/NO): NO